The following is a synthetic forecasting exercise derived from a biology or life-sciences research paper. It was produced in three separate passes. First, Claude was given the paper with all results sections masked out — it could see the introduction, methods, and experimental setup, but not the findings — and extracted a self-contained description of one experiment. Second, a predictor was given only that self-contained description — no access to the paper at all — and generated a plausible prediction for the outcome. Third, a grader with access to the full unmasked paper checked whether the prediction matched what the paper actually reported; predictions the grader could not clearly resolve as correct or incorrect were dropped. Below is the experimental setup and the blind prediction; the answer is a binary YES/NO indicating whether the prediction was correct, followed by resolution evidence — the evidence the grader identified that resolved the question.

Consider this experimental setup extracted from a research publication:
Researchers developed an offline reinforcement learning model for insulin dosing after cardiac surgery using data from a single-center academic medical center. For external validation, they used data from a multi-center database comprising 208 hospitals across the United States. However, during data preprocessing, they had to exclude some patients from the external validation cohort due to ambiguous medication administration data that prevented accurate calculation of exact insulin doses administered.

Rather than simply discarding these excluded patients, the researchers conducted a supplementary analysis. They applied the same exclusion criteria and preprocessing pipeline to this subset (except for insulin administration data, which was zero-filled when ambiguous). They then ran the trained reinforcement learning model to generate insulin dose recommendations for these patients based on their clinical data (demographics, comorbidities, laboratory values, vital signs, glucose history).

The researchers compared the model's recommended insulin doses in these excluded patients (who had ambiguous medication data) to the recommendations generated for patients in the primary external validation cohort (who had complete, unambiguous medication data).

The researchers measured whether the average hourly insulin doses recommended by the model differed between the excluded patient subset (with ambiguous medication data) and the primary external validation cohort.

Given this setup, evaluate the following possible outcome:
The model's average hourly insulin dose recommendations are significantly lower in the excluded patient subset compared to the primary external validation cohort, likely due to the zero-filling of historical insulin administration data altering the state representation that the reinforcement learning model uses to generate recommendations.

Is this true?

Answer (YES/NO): NO